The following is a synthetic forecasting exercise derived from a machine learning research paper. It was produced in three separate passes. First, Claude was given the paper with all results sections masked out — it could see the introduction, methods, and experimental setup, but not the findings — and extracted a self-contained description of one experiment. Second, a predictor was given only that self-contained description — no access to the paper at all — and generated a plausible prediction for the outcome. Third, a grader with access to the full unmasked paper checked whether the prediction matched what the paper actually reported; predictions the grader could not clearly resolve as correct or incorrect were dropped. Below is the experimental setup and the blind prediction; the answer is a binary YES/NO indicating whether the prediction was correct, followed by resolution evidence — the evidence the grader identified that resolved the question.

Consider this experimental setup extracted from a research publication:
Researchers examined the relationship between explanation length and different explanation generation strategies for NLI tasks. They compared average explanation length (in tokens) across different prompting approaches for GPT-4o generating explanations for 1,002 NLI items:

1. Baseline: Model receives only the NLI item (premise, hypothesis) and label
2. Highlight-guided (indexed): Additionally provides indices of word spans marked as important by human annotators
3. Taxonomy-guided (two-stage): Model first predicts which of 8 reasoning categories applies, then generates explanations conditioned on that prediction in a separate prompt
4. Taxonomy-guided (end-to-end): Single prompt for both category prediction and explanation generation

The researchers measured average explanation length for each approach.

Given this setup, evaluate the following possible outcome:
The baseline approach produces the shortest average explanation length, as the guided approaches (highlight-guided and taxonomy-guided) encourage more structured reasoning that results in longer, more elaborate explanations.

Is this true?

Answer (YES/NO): NO